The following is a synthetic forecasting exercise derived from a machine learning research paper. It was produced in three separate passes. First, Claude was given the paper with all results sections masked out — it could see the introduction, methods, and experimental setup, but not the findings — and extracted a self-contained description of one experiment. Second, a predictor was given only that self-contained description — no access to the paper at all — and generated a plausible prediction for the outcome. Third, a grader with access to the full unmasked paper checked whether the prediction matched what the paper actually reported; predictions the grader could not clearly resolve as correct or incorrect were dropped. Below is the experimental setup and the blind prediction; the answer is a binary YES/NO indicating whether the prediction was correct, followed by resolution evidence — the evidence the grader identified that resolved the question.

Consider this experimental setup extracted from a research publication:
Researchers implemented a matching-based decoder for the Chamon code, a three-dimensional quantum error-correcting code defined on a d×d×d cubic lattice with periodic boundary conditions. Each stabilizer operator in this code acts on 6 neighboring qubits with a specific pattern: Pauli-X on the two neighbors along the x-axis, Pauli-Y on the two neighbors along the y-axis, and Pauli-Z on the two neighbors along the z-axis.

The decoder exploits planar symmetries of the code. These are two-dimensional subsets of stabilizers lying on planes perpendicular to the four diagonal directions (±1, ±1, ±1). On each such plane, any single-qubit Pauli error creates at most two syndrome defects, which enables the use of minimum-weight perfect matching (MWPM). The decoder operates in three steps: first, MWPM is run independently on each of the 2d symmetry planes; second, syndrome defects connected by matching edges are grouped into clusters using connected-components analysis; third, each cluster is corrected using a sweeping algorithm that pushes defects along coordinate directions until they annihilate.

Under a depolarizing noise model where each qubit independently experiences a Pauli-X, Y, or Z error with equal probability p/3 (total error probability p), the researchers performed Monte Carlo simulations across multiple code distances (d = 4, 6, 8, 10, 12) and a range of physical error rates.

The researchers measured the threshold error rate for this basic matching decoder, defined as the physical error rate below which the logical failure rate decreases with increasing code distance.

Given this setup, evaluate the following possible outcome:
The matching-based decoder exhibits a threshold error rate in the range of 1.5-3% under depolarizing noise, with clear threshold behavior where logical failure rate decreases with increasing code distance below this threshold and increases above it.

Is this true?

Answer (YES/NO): NO